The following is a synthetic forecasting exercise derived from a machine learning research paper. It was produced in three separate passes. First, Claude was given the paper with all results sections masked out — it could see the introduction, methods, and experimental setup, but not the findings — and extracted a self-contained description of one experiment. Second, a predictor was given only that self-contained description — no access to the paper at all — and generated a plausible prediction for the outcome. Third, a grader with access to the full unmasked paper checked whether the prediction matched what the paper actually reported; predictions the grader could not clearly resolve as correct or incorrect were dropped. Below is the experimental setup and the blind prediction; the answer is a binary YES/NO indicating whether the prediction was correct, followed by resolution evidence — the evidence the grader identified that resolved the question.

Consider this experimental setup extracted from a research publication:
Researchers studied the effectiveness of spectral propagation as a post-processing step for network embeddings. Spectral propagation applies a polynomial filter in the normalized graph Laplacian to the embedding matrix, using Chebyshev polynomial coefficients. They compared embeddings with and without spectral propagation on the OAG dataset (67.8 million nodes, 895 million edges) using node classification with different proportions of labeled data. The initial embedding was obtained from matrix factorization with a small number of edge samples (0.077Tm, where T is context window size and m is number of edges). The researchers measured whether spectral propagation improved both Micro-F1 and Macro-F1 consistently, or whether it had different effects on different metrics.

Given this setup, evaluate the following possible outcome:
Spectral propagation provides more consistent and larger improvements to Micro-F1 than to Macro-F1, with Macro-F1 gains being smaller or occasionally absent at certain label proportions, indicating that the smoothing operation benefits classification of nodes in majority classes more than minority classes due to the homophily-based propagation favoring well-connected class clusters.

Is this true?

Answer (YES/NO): NO